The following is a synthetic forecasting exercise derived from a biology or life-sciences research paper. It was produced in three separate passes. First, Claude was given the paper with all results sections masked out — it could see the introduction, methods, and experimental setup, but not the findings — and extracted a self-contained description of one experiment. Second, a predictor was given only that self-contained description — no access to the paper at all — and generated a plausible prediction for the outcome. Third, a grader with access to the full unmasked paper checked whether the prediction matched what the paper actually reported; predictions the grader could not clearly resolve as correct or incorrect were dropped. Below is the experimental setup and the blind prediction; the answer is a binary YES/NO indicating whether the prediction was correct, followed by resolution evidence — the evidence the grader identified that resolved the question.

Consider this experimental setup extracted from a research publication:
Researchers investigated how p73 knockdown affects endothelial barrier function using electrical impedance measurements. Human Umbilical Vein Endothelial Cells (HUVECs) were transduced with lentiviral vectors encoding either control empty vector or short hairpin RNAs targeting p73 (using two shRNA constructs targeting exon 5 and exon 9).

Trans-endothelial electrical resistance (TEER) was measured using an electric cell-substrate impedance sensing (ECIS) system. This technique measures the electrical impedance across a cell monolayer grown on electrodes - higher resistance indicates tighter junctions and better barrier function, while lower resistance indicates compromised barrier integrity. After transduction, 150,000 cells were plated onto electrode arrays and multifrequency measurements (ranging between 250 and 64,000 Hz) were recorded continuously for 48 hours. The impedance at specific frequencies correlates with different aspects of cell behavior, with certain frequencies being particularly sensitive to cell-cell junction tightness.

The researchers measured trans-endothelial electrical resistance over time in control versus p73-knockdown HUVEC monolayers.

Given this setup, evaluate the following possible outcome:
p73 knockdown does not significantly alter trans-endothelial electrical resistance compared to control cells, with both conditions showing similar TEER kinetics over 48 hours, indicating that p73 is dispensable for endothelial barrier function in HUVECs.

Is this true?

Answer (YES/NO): NO